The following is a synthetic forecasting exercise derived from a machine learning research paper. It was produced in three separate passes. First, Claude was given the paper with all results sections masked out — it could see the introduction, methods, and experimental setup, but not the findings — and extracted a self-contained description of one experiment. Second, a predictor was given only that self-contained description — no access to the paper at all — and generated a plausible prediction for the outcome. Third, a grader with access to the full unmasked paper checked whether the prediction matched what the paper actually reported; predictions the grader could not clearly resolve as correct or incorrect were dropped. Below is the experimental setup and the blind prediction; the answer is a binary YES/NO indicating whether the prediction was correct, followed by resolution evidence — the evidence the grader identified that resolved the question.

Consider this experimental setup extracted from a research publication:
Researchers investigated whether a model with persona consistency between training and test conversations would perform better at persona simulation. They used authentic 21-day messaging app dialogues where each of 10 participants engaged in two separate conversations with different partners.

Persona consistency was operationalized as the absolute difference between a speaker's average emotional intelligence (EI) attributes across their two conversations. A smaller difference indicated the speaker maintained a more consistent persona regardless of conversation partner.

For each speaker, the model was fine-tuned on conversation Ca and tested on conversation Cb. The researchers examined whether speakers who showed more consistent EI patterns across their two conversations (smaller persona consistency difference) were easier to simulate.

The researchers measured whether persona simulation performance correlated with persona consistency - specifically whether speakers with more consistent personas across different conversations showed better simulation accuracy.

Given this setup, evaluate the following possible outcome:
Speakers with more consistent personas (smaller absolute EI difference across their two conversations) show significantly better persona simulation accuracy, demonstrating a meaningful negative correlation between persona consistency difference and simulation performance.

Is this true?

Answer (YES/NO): NO